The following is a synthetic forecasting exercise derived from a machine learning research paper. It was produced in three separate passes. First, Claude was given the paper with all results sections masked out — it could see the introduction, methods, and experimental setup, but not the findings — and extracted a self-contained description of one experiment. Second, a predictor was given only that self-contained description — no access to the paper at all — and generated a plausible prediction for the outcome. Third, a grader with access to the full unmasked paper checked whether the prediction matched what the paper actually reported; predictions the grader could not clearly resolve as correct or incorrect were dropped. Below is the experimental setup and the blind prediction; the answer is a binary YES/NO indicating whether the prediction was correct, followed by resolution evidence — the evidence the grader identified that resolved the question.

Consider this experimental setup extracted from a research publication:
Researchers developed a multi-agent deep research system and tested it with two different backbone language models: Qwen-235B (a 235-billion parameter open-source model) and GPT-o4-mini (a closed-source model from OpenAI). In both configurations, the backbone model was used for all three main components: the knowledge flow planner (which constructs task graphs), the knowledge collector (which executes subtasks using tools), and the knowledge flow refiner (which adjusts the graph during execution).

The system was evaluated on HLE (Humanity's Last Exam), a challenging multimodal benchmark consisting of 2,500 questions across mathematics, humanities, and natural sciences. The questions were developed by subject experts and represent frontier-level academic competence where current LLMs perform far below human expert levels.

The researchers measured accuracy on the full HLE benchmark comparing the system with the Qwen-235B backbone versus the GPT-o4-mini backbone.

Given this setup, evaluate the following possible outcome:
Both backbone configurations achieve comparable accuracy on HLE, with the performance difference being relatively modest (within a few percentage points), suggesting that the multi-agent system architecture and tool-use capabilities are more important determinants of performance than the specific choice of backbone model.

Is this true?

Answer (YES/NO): NO